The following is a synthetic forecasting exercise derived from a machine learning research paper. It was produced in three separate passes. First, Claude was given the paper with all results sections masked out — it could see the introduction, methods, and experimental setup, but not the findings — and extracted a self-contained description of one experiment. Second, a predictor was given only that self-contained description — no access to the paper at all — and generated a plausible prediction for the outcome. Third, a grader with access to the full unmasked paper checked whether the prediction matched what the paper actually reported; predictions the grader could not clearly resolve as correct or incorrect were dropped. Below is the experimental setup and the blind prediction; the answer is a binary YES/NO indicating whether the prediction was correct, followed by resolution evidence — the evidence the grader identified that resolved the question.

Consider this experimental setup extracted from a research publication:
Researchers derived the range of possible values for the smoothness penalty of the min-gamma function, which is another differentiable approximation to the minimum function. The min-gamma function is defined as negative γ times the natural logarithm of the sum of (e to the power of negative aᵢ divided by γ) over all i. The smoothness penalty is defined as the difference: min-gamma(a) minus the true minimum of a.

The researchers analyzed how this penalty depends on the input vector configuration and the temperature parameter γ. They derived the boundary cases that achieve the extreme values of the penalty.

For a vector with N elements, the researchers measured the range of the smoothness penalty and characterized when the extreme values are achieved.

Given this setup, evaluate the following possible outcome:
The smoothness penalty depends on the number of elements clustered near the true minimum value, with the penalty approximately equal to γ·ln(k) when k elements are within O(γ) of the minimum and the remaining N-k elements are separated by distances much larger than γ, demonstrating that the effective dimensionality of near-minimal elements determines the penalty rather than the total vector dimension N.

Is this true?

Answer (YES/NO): NO